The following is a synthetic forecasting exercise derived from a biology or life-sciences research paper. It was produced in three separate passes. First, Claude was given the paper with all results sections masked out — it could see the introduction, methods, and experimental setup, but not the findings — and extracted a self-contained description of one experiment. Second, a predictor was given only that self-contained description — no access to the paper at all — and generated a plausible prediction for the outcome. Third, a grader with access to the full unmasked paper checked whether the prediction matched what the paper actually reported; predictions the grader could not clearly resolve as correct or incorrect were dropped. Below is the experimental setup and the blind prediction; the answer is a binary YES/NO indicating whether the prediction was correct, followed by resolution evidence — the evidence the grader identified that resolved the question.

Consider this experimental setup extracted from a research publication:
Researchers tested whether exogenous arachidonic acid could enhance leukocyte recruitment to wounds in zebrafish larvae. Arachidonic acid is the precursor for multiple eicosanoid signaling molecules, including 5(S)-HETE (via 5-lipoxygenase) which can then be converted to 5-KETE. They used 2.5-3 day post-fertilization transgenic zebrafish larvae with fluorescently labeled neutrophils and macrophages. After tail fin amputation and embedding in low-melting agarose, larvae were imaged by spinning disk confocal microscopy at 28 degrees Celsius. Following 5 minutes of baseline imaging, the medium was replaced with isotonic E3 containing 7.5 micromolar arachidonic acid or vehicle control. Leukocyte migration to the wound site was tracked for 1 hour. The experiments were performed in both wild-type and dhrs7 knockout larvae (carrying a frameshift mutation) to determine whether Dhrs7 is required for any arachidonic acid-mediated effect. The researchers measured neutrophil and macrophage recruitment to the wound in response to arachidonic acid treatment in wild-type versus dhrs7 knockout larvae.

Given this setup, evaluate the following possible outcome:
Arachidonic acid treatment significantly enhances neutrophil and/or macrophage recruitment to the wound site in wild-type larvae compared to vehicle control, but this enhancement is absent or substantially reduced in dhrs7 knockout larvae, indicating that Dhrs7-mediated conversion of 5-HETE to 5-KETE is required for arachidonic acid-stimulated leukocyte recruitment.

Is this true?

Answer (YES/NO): YES